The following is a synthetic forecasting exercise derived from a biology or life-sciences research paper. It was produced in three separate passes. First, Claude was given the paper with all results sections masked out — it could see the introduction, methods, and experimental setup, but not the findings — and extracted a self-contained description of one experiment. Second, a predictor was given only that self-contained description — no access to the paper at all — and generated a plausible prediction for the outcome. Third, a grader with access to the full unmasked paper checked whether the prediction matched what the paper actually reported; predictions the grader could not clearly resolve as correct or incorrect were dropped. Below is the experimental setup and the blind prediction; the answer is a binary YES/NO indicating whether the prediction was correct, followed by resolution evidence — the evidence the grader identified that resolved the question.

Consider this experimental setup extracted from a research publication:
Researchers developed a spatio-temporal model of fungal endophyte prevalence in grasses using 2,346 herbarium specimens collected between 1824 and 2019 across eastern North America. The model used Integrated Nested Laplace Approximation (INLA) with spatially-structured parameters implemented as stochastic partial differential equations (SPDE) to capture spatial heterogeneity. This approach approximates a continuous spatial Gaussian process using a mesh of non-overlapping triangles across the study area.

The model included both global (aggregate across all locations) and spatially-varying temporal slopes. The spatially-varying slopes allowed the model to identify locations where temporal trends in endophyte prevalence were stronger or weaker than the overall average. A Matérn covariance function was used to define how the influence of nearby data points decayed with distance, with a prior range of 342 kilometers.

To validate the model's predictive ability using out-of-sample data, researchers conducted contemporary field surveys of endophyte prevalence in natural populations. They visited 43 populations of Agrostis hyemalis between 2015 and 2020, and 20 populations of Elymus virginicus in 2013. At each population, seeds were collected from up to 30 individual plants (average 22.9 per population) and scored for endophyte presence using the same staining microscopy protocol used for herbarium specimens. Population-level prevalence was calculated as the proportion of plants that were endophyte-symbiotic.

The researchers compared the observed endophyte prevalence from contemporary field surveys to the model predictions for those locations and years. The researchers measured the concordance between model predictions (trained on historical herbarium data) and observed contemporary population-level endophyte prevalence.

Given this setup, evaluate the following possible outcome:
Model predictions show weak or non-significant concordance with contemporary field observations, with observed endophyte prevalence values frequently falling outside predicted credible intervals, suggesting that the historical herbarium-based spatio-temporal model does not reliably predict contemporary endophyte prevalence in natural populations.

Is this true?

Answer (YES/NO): NO